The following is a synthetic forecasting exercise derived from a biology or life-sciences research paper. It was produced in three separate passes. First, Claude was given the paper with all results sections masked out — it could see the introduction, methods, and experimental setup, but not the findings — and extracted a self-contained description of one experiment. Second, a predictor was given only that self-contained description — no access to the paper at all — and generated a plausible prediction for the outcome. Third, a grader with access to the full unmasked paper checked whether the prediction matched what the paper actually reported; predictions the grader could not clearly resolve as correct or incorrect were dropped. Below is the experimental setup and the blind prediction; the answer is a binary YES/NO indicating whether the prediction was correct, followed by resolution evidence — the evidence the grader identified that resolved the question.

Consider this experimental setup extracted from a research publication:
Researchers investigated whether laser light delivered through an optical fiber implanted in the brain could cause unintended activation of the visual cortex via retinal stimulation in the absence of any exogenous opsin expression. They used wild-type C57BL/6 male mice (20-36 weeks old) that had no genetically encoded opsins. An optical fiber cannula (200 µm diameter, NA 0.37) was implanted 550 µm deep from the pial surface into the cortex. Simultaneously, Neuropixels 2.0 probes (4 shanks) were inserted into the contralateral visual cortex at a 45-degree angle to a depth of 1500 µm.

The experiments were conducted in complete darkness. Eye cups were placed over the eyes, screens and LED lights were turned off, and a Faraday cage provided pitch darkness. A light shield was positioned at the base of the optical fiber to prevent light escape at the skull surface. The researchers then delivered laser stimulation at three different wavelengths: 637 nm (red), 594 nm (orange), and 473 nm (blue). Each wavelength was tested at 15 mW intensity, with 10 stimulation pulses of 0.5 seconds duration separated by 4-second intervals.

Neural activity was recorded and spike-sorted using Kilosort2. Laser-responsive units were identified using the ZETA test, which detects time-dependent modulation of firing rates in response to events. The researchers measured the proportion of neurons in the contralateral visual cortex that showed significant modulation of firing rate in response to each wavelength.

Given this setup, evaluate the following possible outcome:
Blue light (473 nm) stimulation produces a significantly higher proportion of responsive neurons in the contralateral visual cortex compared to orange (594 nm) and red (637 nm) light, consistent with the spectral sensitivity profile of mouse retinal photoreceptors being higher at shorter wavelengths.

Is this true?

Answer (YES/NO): NO